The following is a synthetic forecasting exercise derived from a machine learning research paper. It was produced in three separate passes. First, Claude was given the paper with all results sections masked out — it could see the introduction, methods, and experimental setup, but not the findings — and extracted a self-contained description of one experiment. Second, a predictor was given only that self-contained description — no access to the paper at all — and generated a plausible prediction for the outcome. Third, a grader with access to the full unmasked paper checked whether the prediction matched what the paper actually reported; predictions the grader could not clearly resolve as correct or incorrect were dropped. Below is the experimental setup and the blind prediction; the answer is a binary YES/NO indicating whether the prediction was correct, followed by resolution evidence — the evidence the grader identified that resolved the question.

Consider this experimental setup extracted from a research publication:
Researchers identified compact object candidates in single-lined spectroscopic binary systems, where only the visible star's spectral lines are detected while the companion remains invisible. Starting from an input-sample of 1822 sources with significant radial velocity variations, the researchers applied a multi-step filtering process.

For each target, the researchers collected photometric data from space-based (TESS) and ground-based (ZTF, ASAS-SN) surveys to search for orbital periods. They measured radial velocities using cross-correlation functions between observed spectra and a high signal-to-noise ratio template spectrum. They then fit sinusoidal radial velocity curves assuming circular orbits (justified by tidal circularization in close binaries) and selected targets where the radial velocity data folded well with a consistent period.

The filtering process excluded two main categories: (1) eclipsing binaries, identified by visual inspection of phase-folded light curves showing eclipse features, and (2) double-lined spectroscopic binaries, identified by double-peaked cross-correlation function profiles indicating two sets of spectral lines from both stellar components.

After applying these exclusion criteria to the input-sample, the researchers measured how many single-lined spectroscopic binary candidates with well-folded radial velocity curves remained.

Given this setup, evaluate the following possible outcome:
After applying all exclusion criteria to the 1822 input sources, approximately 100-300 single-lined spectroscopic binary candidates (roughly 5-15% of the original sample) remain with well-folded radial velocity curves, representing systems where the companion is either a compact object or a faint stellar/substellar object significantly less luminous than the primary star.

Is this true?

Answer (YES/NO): NO